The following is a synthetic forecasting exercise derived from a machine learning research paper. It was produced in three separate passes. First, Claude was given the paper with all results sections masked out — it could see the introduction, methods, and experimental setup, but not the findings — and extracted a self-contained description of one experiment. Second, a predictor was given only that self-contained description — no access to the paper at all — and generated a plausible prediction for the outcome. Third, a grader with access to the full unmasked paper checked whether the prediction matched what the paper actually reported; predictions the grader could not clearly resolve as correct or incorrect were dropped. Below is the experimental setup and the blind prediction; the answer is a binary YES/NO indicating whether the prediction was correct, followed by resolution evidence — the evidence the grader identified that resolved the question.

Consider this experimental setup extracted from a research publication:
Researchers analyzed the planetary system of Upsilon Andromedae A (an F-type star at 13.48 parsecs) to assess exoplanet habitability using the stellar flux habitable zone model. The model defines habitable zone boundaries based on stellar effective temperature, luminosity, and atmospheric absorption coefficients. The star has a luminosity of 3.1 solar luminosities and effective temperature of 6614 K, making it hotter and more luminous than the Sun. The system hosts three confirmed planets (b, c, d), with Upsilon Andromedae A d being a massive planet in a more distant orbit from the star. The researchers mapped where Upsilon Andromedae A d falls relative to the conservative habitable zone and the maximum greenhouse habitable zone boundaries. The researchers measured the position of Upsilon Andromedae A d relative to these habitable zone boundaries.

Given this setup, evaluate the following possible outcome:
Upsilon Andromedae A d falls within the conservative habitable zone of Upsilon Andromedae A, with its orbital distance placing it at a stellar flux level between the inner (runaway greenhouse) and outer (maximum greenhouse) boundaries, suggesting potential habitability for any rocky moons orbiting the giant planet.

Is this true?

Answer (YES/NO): NO